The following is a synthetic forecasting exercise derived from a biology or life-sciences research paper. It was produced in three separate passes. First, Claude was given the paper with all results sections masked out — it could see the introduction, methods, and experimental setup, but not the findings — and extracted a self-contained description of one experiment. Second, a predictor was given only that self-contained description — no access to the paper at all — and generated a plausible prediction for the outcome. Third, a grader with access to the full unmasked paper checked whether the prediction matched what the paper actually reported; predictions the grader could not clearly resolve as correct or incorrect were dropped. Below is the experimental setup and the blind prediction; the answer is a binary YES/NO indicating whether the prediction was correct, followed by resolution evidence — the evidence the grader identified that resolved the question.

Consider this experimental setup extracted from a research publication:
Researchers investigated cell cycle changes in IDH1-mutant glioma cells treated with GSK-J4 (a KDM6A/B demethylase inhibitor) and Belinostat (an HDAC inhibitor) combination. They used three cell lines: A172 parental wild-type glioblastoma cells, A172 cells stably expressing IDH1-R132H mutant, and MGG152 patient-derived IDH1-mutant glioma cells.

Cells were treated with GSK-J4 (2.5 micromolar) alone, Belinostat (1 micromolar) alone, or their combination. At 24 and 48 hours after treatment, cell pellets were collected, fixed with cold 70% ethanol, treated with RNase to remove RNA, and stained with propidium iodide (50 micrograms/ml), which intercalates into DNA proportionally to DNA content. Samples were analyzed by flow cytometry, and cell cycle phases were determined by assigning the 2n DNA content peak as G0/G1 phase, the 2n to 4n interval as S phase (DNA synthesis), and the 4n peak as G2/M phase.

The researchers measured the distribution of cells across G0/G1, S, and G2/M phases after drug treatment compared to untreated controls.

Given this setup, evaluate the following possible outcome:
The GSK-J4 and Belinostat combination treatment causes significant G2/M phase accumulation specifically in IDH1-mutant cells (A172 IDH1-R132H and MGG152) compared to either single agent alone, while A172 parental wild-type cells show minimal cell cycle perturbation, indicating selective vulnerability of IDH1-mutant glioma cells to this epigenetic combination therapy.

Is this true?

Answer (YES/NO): NO